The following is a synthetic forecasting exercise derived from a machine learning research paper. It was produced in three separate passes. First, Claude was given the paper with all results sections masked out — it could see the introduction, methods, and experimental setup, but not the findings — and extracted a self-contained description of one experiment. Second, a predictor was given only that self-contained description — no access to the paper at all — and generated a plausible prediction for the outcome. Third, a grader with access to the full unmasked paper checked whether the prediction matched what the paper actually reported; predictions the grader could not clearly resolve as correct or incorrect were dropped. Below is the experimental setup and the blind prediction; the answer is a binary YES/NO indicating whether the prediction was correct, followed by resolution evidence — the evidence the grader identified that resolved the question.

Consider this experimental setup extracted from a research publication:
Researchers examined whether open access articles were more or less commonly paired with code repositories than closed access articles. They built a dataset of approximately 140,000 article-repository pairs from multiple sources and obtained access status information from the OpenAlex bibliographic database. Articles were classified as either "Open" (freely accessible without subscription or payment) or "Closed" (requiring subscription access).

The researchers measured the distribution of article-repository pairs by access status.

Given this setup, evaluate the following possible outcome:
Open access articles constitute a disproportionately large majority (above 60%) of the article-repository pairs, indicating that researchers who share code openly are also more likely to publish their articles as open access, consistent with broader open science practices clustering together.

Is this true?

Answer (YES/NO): YES